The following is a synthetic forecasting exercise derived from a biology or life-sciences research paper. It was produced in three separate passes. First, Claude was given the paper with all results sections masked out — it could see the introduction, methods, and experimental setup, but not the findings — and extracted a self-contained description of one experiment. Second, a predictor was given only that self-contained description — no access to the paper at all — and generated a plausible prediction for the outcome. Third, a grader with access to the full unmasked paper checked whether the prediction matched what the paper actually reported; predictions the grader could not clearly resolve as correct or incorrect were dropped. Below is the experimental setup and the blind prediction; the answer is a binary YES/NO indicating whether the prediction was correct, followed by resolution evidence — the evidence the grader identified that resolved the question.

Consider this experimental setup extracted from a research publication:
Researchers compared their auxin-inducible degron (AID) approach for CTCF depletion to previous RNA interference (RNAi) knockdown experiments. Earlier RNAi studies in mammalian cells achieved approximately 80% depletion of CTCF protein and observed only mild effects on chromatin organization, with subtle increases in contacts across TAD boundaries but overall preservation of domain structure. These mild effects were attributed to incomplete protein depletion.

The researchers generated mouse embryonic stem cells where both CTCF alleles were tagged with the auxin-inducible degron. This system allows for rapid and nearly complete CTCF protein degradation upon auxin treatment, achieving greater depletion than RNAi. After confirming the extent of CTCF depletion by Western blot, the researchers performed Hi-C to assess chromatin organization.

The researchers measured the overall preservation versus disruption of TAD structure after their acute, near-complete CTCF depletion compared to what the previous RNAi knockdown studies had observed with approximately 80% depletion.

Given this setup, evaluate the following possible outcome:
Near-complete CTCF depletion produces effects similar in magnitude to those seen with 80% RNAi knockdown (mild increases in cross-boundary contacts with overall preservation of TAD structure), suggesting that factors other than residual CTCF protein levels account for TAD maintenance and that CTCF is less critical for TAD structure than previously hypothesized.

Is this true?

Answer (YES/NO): YES